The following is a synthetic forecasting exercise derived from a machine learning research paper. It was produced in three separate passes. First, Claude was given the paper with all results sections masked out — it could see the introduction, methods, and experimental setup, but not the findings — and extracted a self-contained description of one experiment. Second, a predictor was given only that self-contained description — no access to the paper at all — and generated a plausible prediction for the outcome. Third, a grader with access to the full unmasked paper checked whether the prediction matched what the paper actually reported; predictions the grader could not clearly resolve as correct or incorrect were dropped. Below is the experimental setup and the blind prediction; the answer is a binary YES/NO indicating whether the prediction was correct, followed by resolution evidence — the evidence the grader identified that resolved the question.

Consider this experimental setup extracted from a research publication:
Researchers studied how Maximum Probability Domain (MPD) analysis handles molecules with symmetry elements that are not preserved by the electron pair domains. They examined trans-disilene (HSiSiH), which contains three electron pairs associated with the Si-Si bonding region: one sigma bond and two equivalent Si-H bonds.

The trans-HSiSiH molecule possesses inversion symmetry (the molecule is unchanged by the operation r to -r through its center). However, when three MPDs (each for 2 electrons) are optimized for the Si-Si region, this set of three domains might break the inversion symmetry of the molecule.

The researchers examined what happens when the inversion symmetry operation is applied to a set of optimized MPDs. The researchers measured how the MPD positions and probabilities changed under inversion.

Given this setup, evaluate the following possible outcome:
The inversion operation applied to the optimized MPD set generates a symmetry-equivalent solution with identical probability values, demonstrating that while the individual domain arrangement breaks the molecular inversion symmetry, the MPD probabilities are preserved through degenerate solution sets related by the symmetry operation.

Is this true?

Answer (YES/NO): YES